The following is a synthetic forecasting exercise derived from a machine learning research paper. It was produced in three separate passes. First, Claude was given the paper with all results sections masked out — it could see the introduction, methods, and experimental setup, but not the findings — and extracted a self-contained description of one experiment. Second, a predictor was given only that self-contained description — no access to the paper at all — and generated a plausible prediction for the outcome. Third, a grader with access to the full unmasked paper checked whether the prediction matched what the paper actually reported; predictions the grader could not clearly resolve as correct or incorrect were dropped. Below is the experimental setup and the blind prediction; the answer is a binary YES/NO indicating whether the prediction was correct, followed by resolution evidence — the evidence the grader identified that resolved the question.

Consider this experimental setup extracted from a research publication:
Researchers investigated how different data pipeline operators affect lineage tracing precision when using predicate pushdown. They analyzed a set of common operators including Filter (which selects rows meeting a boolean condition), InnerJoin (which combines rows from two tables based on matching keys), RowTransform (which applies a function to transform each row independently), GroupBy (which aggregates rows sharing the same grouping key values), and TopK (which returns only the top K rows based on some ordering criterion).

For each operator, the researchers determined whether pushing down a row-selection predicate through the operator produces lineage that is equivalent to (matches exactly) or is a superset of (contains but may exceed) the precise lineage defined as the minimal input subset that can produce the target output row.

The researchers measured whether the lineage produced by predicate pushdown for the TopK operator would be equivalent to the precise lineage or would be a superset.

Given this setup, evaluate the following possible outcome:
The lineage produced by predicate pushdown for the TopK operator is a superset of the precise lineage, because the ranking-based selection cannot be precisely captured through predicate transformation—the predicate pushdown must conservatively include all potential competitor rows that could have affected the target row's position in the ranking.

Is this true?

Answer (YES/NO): YES